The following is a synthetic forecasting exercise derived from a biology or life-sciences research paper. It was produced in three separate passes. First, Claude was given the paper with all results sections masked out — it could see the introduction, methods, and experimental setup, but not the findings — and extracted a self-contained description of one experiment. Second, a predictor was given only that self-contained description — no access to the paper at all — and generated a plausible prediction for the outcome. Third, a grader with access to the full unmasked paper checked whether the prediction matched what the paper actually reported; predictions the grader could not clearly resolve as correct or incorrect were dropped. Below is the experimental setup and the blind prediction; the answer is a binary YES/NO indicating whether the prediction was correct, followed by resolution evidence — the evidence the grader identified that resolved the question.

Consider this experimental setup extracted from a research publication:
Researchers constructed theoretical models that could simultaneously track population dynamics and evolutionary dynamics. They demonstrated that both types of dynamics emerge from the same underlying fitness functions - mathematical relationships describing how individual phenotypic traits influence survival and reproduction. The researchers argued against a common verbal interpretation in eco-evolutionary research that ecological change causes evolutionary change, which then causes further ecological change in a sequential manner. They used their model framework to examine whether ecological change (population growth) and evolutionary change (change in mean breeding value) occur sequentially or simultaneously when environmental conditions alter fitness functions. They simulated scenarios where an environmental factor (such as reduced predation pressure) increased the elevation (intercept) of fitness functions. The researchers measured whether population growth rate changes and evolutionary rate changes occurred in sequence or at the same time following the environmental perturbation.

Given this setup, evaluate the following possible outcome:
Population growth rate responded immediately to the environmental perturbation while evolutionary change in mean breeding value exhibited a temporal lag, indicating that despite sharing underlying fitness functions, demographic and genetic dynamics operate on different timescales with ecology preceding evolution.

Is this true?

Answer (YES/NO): NO